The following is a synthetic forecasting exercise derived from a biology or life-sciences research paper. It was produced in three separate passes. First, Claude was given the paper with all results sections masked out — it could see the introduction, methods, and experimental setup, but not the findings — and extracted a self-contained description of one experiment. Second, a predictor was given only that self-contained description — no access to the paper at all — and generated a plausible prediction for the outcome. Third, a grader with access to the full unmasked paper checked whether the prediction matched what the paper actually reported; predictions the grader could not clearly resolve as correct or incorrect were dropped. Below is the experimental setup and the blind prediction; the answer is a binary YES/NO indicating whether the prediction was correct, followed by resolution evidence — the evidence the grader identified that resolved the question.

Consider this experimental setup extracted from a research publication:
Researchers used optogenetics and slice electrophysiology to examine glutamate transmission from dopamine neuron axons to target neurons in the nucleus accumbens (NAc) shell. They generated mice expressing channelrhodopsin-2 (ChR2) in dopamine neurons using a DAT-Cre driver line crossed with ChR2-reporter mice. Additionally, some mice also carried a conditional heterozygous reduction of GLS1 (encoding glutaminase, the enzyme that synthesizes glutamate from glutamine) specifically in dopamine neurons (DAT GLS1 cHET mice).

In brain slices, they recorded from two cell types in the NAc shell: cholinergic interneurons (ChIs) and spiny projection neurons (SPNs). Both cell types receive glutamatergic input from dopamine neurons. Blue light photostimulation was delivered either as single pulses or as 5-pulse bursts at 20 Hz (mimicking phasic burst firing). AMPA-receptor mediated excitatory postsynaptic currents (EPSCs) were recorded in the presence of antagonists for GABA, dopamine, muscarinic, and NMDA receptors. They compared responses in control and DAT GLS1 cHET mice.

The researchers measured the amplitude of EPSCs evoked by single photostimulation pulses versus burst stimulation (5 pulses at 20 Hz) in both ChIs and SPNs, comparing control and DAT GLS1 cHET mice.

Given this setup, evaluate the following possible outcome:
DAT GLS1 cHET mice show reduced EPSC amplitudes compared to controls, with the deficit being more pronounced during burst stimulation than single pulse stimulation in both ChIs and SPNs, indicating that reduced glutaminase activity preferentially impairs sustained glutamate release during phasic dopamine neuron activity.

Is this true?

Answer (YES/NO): NO